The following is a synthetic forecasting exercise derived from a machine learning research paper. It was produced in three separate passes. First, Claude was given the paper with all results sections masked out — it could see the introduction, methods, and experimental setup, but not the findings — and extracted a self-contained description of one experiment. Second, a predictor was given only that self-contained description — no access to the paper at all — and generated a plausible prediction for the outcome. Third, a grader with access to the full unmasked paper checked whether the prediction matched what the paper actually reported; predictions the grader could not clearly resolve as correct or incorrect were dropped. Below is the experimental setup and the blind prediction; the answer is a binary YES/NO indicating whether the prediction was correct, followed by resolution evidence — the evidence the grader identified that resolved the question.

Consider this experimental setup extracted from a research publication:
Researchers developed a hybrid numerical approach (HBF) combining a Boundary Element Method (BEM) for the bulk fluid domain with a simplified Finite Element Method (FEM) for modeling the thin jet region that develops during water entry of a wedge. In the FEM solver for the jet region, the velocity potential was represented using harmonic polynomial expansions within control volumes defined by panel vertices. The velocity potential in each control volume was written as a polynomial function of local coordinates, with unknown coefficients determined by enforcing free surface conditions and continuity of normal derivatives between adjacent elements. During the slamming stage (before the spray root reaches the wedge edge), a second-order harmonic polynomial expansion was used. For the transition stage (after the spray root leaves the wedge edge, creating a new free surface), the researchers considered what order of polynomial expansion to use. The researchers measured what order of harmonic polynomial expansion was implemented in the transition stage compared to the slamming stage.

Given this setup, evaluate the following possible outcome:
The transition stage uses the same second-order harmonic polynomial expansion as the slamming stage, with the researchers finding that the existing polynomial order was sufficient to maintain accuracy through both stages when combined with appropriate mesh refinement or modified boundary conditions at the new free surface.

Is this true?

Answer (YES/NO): NO